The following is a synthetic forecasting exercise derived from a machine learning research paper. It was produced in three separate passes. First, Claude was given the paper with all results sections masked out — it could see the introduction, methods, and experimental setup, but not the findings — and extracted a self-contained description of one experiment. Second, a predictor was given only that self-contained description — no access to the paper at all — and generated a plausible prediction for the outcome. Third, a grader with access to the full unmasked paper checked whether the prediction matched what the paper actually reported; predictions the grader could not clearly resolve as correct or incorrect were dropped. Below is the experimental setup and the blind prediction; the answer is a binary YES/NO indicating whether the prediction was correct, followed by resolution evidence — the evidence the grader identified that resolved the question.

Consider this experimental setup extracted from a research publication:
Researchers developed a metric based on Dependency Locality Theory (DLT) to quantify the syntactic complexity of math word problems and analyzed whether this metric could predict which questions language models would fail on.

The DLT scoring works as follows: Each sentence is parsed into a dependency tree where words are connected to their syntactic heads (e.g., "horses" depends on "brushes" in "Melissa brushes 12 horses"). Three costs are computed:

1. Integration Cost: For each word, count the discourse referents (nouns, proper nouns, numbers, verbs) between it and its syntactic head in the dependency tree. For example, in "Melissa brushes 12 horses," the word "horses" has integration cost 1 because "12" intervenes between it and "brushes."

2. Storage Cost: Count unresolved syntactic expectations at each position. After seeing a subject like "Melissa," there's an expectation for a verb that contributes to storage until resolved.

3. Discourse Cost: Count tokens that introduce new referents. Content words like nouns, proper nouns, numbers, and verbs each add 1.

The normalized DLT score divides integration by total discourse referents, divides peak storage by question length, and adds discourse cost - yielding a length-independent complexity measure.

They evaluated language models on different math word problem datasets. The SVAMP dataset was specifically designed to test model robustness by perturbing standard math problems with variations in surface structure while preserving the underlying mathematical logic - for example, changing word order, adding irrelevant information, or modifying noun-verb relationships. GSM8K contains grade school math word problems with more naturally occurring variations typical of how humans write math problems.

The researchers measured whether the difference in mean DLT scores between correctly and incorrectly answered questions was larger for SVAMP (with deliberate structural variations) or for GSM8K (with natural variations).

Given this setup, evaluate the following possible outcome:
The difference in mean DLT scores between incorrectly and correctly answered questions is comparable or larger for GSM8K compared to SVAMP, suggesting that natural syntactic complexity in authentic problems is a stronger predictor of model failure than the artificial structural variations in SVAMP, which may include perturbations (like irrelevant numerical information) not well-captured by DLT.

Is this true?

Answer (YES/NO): YES